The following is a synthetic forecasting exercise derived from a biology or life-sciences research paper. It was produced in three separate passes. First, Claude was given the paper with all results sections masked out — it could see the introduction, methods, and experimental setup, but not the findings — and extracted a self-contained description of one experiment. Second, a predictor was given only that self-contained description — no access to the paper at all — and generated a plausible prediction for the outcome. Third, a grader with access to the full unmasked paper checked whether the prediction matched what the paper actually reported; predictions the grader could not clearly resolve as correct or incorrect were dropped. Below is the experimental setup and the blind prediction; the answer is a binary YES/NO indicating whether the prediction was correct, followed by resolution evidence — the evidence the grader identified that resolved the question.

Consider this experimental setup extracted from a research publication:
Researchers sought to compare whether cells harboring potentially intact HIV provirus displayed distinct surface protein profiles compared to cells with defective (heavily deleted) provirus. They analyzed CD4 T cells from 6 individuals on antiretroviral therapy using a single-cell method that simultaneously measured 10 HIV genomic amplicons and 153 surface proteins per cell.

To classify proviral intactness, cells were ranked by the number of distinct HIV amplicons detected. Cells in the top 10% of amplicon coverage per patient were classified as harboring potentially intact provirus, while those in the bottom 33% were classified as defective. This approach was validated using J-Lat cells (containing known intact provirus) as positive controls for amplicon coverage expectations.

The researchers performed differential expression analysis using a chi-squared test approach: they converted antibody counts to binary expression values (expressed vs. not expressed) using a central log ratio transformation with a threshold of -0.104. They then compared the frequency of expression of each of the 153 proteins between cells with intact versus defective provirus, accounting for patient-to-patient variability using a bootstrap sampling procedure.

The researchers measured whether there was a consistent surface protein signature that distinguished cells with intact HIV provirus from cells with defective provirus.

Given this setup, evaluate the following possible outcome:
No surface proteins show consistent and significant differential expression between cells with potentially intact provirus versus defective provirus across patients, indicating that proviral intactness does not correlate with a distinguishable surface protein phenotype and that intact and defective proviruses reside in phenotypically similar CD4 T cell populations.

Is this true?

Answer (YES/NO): NO